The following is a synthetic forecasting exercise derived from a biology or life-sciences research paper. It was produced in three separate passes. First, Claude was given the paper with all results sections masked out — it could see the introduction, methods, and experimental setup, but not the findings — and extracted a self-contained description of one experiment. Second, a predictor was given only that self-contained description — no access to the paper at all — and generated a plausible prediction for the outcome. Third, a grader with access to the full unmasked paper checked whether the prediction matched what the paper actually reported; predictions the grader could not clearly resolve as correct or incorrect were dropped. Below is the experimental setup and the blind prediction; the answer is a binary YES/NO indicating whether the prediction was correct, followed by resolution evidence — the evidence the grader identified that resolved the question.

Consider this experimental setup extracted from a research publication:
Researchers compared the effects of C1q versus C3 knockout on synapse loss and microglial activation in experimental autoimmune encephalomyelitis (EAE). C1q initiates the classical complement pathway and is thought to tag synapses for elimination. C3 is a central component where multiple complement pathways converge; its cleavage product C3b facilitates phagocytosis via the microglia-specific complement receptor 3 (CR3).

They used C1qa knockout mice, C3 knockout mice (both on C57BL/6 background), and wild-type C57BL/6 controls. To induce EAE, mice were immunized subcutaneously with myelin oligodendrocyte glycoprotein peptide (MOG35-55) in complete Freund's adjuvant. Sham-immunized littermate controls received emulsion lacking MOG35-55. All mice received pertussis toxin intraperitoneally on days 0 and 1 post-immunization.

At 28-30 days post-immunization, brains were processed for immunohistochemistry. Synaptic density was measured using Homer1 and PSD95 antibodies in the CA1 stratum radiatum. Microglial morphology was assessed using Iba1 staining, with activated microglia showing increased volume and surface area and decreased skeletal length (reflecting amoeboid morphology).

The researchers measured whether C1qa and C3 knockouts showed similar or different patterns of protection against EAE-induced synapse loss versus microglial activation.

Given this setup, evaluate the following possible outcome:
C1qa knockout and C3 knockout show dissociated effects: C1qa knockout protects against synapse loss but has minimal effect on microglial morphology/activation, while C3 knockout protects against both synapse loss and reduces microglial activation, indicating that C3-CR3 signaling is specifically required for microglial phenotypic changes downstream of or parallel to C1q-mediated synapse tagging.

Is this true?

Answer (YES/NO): YES